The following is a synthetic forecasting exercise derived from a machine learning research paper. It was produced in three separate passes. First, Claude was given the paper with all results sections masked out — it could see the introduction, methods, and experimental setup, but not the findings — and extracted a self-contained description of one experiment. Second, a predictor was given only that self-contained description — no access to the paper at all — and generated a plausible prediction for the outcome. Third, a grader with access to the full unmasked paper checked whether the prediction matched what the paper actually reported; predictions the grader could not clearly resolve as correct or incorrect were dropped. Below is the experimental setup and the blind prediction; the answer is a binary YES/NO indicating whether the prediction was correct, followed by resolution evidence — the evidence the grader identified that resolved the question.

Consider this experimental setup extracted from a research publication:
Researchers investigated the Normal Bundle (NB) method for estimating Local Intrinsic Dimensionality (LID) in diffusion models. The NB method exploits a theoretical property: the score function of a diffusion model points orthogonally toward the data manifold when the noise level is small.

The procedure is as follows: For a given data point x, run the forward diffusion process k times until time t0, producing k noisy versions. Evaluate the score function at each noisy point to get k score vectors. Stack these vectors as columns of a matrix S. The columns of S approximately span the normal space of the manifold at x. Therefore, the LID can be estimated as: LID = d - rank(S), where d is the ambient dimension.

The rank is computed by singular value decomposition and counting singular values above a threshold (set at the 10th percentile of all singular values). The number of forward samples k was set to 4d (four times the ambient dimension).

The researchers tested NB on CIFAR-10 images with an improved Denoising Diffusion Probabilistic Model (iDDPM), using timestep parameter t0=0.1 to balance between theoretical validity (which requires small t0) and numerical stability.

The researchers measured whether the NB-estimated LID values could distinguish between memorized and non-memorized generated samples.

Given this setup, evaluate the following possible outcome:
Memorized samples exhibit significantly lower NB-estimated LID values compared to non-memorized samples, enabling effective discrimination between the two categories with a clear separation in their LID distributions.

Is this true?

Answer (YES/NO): NO